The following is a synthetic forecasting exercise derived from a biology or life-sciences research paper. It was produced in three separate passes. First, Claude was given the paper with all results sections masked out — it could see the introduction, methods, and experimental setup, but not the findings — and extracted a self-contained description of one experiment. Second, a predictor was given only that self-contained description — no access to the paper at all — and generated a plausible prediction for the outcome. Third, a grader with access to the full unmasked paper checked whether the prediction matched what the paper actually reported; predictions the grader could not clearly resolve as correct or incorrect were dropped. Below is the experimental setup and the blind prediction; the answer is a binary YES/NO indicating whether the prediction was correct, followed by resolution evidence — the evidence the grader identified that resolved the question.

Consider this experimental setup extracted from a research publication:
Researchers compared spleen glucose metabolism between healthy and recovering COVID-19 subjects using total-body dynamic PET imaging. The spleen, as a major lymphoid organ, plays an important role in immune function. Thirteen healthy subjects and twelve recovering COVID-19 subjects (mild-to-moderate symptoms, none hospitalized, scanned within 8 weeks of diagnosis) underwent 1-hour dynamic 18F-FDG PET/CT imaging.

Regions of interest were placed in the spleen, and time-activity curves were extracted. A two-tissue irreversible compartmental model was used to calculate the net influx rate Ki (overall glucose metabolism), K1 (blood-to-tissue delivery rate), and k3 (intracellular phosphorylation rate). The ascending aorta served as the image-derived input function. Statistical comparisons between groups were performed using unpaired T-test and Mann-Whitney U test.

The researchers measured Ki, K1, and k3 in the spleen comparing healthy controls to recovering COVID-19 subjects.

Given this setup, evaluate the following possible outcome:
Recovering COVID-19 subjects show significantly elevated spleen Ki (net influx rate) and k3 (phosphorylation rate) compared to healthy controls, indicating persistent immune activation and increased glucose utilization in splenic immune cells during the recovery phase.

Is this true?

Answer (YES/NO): NO